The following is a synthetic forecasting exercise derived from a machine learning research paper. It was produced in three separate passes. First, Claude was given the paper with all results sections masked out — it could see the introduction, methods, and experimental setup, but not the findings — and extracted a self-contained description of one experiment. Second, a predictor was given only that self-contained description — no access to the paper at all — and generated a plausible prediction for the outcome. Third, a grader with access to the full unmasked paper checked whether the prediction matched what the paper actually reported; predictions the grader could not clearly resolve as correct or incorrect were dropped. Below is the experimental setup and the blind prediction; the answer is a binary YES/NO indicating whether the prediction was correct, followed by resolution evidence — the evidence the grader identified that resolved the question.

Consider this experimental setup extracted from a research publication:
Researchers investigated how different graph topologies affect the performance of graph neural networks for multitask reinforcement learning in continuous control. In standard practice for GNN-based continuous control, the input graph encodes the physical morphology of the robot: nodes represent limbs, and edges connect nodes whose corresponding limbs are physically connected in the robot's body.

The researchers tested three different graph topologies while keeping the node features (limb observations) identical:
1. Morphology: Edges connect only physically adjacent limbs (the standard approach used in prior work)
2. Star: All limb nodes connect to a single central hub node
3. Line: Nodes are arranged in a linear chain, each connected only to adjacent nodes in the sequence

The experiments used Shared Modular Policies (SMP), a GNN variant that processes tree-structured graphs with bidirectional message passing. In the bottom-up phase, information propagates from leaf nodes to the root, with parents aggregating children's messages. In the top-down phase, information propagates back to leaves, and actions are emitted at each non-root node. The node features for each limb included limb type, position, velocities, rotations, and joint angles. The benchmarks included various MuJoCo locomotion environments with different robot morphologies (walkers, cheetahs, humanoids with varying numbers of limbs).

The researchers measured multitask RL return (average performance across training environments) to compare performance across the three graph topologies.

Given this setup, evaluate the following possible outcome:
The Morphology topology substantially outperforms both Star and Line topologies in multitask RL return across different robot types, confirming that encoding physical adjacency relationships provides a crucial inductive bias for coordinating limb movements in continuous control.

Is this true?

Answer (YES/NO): NO